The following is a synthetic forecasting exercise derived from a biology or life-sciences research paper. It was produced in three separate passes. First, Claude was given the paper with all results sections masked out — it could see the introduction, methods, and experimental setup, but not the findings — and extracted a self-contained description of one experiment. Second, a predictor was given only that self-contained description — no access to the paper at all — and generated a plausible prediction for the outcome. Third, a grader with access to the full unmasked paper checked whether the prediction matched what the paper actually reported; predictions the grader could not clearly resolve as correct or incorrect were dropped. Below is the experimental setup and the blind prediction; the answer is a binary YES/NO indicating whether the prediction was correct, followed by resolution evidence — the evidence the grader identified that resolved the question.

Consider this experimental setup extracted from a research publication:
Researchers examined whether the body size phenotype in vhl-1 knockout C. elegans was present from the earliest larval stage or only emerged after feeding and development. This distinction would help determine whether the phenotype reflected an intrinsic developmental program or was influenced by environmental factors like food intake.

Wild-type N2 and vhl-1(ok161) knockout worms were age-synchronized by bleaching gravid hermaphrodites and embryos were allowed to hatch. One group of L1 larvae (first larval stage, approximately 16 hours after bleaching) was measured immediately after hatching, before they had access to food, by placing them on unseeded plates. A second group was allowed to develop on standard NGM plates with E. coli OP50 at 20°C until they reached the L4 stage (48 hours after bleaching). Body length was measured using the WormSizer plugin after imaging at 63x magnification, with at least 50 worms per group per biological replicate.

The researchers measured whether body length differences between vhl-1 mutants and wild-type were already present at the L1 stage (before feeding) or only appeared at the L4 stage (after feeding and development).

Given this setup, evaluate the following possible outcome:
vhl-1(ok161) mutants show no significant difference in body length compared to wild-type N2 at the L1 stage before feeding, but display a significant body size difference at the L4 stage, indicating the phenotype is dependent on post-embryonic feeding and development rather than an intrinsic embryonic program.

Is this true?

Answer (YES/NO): NO